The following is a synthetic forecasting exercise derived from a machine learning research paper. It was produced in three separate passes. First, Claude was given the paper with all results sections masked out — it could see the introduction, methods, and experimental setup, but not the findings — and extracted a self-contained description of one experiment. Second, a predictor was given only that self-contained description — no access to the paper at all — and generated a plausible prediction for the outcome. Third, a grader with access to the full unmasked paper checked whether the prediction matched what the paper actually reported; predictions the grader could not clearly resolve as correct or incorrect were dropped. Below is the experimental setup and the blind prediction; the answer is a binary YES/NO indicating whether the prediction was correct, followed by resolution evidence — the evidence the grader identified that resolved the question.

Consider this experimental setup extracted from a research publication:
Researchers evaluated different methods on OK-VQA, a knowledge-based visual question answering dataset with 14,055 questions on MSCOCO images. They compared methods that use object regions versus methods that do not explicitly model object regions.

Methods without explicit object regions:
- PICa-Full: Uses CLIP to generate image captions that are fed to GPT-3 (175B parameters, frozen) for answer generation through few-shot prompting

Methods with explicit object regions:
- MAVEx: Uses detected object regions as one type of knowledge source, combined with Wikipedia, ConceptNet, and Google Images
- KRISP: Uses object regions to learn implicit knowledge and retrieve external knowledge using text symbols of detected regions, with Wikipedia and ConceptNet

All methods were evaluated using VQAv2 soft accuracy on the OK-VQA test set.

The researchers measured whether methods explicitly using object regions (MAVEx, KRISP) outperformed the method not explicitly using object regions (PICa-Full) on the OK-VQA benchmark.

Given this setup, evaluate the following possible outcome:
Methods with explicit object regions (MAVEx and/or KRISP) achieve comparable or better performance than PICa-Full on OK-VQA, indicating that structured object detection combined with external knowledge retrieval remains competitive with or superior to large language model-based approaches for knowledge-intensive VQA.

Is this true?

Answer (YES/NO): NO